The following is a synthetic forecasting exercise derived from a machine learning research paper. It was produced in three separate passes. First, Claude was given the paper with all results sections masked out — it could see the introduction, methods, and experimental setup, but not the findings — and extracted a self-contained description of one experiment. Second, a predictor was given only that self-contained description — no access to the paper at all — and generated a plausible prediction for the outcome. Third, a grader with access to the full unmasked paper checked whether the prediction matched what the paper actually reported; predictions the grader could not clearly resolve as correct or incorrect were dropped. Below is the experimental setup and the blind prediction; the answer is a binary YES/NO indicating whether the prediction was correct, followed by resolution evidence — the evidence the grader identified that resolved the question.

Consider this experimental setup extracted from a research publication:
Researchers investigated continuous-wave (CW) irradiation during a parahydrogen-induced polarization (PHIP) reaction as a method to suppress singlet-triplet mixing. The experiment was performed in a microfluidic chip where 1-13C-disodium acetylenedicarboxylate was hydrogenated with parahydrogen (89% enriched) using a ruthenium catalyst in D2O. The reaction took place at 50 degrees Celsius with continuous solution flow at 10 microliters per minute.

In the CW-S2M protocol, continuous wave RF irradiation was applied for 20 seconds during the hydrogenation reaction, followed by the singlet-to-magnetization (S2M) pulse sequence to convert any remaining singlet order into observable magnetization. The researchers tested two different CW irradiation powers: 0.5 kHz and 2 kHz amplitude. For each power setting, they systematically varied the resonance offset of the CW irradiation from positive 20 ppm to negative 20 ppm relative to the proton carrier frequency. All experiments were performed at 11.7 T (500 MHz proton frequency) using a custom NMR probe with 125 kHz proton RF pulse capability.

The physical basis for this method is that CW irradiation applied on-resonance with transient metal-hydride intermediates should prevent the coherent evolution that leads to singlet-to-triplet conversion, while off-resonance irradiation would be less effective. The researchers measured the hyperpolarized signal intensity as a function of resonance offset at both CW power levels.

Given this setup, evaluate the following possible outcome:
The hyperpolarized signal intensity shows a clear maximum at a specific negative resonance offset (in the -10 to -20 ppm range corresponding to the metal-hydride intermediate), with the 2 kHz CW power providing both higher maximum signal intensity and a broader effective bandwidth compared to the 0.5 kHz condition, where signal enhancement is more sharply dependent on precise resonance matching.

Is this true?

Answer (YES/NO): NO